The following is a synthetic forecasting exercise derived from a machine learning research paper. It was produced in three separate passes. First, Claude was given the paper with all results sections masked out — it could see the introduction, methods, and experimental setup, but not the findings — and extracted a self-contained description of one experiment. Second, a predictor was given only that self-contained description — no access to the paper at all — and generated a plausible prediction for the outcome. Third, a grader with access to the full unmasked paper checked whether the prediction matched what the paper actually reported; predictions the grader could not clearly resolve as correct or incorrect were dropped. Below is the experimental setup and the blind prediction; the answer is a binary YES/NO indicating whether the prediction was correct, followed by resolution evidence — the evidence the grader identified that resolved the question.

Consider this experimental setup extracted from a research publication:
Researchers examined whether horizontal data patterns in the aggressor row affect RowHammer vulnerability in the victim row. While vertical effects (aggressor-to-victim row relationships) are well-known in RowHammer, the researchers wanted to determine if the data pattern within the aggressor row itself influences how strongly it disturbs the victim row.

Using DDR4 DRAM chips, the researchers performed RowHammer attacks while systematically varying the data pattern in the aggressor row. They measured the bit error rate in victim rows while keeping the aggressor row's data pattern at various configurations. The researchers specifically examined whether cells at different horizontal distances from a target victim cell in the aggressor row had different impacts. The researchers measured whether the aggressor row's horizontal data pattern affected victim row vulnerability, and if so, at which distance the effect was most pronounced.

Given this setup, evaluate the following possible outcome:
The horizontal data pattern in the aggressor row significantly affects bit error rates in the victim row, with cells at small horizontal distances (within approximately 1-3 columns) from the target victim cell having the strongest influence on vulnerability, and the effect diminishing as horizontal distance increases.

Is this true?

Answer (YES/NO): NO